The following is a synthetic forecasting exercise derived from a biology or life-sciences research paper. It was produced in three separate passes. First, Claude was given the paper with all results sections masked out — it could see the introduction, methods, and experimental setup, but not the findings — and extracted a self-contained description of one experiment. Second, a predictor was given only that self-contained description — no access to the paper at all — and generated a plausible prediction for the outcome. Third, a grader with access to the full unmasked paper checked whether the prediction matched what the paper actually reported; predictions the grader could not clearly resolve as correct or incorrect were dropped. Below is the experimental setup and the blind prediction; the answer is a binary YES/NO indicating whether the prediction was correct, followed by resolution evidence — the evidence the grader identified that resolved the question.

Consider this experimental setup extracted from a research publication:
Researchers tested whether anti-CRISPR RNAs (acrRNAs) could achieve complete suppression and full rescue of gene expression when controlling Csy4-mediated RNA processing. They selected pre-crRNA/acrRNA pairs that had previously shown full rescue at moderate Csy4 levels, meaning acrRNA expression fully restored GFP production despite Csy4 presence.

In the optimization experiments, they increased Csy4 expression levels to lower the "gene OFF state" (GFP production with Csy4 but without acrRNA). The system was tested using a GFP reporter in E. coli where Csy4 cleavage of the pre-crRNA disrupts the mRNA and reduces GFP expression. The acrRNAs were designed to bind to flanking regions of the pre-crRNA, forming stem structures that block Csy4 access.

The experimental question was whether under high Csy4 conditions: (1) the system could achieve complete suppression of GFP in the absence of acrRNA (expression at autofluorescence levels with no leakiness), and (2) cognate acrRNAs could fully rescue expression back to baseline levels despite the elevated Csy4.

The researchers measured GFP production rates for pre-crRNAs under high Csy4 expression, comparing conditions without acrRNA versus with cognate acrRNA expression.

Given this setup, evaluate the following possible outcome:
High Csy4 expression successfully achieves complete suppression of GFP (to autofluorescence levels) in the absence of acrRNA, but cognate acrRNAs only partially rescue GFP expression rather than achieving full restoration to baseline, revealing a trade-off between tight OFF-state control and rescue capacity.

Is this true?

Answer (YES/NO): NO